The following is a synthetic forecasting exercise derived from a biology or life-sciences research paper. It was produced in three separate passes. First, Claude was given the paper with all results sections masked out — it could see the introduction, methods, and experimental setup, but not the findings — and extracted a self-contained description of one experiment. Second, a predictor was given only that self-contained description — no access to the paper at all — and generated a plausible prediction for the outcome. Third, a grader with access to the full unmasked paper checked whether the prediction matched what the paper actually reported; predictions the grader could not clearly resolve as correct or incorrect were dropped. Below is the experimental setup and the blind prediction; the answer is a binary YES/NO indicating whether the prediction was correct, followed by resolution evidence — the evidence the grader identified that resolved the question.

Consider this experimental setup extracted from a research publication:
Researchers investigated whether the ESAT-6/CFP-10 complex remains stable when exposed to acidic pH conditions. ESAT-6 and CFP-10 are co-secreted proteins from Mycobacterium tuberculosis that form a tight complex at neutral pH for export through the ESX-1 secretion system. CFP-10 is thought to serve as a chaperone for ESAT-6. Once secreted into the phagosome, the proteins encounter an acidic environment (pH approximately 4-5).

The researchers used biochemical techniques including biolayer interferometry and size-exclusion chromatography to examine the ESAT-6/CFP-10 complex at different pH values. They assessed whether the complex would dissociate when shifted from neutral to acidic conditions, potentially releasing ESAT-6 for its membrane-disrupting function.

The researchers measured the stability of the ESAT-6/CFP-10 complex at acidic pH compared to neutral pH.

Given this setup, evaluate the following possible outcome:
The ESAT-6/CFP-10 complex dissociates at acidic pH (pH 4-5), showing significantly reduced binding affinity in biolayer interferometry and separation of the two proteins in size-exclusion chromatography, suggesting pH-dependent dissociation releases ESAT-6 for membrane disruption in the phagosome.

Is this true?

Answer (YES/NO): NO